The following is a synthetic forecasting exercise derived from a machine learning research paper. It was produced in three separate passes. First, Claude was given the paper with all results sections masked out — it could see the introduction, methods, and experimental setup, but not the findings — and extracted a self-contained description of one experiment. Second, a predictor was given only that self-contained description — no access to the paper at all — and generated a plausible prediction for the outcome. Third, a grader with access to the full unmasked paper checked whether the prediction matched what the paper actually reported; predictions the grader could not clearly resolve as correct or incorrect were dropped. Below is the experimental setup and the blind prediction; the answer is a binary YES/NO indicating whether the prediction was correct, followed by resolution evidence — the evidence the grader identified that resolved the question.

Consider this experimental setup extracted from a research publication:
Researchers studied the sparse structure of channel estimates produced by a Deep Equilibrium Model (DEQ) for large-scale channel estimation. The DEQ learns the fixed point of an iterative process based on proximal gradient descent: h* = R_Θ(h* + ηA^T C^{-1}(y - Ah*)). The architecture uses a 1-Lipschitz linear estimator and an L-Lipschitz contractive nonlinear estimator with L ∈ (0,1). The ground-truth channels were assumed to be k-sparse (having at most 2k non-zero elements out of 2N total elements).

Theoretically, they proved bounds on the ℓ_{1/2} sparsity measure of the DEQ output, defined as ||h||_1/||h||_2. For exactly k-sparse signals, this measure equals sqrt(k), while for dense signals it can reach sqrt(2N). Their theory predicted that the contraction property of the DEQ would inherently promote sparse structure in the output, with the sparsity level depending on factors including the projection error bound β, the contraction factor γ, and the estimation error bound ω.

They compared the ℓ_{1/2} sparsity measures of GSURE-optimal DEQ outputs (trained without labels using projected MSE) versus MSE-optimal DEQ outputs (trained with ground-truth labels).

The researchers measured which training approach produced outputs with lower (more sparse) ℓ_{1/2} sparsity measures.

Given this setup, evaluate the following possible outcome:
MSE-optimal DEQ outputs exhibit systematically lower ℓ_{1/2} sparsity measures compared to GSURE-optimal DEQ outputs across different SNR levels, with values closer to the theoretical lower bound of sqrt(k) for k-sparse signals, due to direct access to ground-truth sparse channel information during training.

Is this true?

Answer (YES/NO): YES